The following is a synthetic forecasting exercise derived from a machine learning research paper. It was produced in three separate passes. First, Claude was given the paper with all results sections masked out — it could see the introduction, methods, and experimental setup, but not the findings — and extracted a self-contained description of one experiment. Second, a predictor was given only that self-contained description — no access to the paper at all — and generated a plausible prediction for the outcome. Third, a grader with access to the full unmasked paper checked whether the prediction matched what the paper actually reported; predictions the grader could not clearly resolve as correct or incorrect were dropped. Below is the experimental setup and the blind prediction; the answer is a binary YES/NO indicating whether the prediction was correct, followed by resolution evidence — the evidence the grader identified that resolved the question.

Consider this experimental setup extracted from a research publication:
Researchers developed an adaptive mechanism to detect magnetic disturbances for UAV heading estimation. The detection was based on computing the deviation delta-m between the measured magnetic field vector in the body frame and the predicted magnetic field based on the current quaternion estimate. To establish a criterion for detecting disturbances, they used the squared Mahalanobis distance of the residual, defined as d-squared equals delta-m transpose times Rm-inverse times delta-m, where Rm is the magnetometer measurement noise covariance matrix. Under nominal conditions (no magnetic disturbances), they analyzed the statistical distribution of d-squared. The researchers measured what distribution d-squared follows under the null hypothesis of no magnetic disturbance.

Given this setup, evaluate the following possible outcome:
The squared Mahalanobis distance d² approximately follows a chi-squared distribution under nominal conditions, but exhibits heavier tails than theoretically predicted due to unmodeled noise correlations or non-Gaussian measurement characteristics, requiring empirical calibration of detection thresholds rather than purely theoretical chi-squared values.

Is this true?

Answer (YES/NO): NO